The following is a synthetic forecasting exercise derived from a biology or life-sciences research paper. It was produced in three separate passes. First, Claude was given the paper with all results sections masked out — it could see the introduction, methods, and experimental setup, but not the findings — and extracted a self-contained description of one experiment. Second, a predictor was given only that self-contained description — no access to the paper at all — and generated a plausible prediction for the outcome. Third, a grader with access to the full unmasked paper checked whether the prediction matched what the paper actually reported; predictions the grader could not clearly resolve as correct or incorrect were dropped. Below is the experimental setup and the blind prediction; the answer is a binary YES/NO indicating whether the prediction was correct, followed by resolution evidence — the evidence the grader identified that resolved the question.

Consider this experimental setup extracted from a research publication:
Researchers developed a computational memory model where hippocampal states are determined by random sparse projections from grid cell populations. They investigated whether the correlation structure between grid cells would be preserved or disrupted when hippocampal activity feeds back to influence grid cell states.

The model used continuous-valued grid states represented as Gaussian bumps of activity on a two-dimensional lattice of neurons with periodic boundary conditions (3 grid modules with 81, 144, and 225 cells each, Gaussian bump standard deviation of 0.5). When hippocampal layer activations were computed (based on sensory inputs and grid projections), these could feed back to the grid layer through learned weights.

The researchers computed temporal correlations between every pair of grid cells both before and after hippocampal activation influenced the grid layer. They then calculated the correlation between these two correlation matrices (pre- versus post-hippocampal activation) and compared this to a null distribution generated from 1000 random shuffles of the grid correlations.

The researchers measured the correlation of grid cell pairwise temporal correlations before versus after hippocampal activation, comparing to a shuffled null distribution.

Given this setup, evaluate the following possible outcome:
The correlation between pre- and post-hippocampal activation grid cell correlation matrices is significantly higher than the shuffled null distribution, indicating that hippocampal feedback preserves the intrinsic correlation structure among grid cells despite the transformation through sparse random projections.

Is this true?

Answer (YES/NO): YES